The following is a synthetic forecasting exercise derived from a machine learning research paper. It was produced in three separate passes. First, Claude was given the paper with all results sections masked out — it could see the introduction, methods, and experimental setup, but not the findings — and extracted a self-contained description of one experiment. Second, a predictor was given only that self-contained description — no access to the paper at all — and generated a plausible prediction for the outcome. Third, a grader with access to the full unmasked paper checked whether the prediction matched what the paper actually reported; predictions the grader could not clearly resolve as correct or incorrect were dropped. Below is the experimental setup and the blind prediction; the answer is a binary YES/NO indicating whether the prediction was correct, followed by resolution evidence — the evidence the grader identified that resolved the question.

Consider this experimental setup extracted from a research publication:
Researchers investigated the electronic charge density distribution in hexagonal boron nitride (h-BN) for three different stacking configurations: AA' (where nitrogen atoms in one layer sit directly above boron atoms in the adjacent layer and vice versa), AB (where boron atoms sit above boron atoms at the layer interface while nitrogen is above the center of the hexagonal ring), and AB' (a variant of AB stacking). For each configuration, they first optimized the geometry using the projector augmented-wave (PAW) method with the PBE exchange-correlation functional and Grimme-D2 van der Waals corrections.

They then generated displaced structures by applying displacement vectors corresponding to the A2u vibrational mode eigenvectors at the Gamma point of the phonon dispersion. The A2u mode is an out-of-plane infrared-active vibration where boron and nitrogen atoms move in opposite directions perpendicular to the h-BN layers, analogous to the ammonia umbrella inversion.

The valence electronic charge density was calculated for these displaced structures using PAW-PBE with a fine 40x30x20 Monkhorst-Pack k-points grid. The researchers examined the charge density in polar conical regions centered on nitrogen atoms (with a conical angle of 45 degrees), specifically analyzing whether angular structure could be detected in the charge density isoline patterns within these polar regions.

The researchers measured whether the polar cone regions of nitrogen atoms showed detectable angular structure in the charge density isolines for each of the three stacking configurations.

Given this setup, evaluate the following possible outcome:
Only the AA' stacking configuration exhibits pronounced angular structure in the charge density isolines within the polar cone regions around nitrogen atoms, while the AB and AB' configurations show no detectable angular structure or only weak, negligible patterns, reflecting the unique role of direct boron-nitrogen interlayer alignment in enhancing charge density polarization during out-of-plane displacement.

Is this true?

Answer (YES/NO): NO